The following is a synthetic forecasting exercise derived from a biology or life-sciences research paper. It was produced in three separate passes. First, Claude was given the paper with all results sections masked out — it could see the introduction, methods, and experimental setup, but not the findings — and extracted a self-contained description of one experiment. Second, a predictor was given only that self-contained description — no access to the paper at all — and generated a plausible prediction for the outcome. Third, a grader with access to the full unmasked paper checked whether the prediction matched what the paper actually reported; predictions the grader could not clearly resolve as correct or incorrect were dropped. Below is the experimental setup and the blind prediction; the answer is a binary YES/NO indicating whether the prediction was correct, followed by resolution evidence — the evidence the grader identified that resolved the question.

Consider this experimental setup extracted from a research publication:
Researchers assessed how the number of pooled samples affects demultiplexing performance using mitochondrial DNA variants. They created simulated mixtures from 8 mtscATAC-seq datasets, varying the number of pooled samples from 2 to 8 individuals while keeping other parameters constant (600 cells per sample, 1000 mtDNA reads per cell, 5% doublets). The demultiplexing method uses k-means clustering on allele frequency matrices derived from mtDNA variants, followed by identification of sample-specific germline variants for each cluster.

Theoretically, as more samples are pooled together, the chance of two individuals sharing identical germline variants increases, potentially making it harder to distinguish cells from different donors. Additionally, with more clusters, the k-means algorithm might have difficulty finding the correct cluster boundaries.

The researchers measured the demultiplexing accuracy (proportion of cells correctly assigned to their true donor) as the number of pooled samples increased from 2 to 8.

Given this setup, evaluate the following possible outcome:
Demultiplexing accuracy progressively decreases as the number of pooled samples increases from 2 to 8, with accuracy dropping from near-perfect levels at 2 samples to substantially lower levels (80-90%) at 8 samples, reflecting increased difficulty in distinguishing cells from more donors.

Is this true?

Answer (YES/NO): NO